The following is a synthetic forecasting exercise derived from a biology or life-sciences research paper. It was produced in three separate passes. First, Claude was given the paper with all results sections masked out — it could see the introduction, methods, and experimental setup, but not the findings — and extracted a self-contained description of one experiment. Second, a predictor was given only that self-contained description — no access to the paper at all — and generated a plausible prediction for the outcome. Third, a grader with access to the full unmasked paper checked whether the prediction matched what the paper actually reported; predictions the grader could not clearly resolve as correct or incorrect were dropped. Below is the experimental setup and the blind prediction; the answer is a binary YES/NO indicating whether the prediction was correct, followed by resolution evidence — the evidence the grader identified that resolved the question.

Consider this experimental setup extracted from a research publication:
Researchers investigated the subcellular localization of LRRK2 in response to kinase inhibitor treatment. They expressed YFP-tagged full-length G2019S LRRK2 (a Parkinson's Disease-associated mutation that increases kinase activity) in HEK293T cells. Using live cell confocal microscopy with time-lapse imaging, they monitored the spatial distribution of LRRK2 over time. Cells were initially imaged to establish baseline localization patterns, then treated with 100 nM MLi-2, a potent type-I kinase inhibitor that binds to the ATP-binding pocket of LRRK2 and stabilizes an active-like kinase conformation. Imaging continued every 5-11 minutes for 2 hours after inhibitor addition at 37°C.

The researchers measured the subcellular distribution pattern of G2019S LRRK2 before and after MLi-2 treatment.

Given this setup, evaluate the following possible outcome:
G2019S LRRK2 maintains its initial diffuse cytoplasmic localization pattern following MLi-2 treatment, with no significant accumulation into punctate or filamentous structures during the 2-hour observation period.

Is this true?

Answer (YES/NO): NO